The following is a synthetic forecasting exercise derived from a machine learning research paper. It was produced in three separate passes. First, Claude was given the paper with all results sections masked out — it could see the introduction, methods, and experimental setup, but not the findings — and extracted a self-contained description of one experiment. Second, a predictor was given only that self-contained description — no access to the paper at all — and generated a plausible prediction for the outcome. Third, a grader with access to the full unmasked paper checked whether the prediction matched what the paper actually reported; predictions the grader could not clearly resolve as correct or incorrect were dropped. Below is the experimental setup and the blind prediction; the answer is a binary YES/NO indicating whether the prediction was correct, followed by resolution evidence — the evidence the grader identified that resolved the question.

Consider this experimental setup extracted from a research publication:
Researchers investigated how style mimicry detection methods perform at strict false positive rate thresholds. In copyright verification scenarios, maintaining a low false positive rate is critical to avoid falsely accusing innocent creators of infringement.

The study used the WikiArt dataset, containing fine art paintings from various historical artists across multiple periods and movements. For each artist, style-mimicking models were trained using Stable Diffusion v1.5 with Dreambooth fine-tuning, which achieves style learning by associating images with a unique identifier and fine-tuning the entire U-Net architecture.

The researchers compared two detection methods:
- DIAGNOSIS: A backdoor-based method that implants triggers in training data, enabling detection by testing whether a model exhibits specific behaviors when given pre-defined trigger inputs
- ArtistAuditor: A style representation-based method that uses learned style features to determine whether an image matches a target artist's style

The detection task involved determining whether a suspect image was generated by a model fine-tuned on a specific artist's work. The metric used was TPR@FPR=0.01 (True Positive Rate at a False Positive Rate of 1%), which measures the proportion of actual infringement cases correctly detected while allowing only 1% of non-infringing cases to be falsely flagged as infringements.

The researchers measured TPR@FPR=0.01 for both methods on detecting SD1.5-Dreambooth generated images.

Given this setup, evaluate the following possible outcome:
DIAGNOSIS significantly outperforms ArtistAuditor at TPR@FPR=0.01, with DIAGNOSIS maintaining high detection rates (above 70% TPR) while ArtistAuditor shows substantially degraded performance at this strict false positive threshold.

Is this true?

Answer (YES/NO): NO